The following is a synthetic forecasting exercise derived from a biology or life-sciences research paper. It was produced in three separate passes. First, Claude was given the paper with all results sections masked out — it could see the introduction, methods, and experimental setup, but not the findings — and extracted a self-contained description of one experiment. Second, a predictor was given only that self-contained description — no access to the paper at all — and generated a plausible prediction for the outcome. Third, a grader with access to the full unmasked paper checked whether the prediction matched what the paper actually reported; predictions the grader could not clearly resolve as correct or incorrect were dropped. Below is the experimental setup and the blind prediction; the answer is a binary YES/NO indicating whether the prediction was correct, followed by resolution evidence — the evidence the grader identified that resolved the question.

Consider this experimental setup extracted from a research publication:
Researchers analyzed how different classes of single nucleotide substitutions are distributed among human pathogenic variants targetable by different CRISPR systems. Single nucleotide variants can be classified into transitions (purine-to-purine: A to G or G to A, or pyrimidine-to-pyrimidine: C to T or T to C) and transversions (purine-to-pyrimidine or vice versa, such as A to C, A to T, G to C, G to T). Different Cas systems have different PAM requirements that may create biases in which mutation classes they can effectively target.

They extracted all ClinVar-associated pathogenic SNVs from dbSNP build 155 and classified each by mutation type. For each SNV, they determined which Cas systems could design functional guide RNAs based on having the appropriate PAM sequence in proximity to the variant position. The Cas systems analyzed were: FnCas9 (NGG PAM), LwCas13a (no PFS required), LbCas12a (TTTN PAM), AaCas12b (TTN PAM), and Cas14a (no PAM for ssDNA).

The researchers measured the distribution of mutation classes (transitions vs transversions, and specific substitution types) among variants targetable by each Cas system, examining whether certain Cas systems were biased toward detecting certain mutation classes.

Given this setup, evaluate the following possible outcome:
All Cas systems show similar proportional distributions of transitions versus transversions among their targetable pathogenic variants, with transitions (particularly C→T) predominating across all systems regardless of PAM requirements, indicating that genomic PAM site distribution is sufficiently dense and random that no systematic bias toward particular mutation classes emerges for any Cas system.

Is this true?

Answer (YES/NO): NO